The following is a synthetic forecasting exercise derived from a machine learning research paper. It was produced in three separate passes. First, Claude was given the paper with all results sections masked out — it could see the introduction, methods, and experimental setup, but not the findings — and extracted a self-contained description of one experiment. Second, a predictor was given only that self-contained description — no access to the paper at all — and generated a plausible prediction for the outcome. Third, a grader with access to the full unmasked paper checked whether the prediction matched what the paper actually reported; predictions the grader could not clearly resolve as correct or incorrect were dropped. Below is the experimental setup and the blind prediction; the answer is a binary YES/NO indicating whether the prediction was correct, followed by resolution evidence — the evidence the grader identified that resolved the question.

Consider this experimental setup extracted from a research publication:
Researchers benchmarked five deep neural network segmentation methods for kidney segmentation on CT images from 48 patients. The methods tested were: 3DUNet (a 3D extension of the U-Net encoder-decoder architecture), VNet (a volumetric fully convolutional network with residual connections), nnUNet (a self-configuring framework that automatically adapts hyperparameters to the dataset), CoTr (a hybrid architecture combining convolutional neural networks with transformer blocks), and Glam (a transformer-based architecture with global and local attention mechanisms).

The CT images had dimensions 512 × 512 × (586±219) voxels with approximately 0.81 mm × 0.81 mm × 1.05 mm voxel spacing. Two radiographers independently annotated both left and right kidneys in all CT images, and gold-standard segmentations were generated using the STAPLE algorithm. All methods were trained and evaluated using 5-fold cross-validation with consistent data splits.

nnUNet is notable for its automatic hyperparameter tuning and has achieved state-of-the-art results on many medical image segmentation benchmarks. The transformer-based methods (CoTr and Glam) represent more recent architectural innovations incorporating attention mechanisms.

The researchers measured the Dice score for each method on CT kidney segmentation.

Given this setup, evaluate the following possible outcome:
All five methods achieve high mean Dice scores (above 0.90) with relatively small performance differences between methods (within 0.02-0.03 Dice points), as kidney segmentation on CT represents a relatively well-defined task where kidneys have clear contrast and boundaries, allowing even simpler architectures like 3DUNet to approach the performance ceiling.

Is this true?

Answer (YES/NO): NO